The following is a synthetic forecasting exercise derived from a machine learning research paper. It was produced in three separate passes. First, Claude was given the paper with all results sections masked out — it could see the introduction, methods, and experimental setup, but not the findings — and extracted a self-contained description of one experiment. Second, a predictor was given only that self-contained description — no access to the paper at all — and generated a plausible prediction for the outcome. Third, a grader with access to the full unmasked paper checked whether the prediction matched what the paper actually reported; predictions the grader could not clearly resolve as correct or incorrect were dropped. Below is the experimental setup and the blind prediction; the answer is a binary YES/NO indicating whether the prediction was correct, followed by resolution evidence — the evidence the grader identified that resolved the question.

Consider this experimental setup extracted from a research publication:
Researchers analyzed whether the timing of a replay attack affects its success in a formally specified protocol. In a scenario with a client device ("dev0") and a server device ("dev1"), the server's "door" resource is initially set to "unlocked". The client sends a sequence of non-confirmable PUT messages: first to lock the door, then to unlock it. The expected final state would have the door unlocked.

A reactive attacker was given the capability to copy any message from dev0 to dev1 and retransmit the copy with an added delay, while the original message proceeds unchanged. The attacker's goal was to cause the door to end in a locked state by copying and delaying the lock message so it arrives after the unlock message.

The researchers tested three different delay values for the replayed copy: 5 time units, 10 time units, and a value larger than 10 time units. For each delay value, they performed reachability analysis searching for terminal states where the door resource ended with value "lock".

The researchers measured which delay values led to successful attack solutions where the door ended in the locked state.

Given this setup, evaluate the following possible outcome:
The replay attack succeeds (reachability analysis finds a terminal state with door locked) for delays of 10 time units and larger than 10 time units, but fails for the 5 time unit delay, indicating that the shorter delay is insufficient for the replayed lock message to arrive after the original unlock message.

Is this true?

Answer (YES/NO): NO